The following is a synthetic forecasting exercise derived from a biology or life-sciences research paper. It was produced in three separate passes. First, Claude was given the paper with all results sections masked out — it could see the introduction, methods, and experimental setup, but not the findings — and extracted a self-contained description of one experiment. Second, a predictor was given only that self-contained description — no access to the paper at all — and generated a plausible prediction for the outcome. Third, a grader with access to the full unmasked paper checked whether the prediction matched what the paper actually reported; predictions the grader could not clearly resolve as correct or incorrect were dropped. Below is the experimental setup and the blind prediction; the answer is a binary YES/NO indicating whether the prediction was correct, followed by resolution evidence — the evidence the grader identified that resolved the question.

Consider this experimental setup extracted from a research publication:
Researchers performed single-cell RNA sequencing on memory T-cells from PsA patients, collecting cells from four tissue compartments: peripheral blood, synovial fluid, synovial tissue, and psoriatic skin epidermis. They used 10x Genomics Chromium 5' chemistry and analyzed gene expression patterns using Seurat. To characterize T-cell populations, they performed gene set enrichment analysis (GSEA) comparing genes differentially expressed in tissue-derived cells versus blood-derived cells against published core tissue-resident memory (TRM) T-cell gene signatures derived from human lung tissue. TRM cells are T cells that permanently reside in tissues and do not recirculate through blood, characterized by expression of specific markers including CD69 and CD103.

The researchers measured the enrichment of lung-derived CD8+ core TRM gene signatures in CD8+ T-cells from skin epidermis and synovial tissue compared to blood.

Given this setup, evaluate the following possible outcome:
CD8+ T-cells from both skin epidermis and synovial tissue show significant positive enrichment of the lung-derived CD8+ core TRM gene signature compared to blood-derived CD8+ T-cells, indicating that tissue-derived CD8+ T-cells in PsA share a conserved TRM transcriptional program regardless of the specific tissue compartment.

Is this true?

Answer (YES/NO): YES